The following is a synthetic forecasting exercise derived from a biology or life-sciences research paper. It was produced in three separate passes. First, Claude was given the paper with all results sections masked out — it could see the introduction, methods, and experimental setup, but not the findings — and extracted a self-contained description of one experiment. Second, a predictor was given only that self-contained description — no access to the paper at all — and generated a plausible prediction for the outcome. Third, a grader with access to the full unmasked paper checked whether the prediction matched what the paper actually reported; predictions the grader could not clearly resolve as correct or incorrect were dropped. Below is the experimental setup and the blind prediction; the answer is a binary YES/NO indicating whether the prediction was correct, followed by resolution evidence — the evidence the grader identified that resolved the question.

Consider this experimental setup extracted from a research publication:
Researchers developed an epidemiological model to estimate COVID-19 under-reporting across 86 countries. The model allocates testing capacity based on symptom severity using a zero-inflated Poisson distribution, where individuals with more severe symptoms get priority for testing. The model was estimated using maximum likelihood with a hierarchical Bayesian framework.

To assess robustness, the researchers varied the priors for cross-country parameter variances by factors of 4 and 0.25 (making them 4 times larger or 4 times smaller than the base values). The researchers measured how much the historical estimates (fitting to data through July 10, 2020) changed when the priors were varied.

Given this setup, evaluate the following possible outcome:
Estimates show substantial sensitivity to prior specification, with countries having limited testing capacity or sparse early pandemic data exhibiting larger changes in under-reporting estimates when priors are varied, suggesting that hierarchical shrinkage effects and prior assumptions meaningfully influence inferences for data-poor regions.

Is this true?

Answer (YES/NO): NO